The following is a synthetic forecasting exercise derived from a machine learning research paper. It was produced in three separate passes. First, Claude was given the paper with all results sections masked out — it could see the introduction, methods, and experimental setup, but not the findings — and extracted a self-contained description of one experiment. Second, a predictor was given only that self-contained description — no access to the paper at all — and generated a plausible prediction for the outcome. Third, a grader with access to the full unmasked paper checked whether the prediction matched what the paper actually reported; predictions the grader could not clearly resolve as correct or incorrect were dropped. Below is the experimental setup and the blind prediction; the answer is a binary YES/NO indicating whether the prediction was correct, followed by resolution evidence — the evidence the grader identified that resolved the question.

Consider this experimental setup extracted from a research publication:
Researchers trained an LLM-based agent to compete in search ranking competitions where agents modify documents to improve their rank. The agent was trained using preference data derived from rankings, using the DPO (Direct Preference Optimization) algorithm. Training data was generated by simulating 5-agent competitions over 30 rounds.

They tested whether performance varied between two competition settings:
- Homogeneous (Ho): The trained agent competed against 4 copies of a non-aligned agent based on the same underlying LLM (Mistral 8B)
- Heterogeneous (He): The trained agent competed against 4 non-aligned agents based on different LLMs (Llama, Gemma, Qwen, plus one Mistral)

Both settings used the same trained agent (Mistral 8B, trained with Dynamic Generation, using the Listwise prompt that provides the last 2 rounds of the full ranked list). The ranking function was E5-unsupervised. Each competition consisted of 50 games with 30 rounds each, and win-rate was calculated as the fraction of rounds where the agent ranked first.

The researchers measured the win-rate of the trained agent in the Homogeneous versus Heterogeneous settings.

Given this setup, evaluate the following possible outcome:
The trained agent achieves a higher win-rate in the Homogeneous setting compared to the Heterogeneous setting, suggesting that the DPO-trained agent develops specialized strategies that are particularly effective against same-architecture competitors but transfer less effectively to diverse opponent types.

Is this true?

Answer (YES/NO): YES